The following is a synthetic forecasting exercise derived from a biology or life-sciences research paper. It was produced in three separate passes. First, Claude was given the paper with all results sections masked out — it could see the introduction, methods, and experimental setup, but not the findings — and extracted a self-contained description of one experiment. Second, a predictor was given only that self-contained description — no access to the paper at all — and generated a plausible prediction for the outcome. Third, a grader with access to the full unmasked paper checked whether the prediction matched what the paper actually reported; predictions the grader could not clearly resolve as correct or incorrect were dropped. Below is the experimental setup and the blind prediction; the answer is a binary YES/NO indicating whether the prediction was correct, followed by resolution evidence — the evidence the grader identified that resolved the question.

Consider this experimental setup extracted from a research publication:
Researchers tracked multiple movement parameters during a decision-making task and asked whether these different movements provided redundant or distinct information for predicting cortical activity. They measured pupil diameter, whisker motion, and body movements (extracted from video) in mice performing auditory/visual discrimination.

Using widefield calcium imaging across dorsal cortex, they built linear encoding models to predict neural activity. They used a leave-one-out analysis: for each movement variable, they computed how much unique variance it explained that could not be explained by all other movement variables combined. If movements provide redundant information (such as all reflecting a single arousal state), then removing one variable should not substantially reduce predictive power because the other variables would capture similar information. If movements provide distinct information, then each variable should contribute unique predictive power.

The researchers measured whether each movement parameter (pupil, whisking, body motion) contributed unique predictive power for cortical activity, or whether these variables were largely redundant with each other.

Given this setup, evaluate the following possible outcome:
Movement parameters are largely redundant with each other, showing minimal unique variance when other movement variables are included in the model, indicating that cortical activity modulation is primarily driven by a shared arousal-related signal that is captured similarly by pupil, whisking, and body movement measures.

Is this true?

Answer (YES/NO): NO